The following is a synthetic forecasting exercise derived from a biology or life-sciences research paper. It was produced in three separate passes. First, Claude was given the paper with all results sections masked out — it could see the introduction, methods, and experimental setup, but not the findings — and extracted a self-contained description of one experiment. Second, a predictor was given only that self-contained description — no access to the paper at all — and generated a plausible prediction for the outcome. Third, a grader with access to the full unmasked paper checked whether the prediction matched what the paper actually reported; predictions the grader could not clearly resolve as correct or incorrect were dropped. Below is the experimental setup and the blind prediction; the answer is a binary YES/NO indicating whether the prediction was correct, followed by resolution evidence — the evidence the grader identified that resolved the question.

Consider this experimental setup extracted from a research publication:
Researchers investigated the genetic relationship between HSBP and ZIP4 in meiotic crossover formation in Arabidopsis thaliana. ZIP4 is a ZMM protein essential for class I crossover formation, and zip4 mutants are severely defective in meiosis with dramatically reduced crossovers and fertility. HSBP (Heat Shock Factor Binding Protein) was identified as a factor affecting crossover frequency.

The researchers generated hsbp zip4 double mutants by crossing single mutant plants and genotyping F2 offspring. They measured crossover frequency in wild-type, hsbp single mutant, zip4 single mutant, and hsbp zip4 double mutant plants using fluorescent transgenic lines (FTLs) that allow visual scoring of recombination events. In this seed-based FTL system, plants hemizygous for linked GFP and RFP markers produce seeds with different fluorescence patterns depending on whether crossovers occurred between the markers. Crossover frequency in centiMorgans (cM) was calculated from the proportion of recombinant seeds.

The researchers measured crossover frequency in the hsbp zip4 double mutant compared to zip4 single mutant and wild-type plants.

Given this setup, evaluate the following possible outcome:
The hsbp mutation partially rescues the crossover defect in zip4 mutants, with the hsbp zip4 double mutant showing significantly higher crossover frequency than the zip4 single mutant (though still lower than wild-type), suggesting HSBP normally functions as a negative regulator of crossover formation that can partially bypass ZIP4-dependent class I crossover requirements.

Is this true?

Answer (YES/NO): NO